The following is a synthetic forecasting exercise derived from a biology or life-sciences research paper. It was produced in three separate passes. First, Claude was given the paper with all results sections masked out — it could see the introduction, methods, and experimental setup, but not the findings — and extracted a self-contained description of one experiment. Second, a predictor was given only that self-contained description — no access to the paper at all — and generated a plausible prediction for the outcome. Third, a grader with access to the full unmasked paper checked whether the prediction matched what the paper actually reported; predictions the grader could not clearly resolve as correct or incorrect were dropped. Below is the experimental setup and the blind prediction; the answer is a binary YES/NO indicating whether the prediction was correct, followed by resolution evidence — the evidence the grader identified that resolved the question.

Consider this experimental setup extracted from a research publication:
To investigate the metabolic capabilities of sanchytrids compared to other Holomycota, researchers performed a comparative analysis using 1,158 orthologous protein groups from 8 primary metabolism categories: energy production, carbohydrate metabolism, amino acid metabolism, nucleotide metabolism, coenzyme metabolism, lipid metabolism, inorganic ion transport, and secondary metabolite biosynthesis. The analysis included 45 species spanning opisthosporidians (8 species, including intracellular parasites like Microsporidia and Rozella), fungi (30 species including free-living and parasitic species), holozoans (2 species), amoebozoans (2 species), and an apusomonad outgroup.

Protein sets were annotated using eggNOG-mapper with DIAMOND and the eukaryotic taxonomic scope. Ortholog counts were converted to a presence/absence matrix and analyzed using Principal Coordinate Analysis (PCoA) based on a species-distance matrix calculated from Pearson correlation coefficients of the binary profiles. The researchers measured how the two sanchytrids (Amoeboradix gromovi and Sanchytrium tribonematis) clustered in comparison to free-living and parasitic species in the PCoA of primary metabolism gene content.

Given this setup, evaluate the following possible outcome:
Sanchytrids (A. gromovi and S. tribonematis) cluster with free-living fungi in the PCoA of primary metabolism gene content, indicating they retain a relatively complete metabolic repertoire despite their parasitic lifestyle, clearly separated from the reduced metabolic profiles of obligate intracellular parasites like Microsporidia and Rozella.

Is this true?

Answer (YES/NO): NO